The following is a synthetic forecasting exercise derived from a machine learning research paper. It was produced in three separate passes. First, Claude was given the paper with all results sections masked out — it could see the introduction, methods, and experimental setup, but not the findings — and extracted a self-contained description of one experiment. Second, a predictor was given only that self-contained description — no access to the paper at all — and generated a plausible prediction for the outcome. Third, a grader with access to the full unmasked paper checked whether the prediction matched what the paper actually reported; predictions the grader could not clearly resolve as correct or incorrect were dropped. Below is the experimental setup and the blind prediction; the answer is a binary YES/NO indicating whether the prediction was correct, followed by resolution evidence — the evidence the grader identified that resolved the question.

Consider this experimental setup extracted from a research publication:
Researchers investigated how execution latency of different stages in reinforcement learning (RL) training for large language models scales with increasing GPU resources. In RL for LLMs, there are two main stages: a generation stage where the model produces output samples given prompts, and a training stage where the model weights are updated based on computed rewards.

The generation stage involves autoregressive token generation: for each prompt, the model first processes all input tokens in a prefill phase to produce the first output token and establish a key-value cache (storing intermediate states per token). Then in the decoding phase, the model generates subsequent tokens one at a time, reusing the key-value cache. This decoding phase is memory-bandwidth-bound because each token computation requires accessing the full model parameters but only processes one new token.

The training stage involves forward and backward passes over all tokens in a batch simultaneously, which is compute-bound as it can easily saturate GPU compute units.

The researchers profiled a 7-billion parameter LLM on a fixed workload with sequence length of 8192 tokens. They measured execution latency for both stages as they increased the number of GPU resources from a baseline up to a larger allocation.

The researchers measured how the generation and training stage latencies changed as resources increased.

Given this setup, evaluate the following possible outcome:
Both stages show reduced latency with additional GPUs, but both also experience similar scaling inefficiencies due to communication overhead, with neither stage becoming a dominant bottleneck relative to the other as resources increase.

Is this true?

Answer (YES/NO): NO